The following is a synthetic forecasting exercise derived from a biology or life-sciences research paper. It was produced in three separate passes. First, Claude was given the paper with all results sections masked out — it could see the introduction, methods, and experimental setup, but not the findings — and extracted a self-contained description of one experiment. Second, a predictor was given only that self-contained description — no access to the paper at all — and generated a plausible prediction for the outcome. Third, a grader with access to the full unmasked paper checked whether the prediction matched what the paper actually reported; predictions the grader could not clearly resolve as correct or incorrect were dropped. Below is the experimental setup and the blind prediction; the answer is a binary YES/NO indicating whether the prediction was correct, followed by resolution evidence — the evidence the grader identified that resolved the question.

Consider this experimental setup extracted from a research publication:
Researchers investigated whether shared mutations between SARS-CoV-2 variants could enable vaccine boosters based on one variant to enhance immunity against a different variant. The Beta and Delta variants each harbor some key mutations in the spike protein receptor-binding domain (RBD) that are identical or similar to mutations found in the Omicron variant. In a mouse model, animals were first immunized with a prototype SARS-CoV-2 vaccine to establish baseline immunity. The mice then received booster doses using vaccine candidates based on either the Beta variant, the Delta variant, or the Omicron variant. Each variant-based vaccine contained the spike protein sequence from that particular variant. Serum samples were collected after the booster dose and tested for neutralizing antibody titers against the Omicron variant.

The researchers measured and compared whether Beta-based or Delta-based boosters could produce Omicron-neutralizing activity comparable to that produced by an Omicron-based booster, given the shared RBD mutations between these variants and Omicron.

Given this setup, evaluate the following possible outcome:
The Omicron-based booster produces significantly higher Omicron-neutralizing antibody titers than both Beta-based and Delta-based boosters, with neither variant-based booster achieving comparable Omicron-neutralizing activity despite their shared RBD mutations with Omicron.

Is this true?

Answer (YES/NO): YES